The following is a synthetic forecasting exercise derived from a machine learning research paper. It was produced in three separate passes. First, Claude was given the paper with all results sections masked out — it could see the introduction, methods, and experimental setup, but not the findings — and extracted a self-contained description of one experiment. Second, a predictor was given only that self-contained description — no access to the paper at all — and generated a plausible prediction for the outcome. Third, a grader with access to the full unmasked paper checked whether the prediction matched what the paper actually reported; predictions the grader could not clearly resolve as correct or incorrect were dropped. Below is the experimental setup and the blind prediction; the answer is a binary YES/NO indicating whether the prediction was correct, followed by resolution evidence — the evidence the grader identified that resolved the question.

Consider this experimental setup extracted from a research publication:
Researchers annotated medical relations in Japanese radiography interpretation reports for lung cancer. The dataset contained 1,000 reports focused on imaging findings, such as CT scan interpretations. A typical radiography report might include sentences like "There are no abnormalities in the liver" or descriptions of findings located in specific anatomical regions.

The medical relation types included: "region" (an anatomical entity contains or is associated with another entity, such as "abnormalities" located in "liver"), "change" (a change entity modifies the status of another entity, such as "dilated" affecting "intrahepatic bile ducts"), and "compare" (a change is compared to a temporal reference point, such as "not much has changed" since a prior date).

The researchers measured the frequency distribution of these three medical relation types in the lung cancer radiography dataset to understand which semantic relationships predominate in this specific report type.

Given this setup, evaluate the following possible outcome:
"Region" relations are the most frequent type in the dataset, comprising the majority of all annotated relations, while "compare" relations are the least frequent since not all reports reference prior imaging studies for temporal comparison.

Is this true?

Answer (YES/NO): YES